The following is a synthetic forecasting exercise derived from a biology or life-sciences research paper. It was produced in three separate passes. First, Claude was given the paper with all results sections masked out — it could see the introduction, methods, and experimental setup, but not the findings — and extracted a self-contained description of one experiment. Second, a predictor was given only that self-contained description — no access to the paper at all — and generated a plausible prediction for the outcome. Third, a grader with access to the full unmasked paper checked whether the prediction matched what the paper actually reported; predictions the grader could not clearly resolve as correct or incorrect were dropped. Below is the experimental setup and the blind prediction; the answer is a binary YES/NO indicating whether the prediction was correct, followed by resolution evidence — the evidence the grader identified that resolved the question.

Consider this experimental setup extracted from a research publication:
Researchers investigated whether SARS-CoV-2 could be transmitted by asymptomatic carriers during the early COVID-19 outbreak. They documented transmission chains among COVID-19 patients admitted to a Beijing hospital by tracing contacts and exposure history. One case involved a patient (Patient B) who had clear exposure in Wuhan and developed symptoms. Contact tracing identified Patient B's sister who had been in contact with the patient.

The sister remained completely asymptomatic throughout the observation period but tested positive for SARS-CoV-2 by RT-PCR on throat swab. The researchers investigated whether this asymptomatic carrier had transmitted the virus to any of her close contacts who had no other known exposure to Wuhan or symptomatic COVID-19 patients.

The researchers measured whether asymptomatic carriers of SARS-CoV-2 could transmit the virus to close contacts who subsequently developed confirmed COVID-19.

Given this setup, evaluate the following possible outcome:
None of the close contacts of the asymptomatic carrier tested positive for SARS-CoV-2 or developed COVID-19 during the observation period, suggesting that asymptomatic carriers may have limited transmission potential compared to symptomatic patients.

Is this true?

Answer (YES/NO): NO